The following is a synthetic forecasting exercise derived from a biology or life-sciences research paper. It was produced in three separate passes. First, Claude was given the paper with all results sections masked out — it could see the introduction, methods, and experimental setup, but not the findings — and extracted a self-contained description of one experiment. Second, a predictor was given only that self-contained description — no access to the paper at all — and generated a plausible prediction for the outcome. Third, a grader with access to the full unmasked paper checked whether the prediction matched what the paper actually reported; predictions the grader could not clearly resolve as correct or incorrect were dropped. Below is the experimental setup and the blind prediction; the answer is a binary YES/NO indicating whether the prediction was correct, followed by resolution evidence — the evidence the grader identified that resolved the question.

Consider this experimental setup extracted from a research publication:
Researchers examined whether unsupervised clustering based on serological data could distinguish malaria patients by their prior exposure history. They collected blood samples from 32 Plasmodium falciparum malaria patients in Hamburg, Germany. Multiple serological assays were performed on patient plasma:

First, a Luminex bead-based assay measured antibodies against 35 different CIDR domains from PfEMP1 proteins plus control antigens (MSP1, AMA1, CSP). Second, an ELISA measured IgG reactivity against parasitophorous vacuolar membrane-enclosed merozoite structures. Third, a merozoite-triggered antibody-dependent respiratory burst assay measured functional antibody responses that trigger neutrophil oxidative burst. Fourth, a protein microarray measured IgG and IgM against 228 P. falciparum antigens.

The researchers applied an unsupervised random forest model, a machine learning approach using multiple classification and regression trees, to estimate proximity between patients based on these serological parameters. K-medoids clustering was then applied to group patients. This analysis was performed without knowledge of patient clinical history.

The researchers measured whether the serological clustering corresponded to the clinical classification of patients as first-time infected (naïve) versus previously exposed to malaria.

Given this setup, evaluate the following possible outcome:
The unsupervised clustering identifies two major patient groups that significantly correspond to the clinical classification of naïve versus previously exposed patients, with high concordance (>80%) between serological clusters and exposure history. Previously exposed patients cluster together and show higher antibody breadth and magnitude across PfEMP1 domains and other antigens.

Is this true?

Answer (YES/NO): YES